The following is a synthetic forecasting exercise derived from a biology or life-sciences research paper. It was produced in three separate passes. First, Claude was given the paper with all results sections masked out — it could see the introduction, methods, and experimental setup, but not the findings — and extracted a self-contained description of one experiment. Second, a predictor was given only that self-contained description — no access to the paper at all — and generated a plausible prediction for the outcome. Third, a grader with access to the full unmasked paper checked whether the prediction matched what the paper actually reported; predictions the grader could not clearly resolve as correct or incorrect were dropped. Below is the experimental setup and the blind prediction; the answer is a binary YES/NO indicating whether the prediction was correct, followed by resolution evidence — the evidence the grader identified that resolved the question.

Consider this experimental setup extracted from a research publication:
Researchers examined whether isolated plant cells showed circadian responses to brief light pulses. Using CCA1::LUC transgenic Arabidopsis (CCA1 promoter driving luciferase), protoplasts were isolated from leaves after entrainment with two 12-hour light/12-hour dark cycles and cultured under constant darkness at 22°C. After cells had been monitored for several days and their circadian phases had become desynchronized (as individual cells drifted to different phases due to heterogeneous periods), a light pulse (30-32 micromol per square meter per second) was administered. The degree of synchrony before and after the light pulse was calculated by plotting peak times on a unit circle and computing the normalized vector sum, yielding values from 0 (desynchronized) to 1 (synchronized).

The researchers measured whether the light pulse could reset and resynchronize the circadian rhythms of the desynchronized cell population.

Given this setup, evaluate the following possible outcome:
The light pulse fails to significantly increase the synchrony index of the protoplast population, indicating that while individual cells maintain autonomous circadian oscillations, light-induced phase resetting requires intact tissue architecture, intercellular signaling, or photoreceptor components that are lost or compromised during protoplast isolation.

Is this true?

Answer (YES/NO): NO